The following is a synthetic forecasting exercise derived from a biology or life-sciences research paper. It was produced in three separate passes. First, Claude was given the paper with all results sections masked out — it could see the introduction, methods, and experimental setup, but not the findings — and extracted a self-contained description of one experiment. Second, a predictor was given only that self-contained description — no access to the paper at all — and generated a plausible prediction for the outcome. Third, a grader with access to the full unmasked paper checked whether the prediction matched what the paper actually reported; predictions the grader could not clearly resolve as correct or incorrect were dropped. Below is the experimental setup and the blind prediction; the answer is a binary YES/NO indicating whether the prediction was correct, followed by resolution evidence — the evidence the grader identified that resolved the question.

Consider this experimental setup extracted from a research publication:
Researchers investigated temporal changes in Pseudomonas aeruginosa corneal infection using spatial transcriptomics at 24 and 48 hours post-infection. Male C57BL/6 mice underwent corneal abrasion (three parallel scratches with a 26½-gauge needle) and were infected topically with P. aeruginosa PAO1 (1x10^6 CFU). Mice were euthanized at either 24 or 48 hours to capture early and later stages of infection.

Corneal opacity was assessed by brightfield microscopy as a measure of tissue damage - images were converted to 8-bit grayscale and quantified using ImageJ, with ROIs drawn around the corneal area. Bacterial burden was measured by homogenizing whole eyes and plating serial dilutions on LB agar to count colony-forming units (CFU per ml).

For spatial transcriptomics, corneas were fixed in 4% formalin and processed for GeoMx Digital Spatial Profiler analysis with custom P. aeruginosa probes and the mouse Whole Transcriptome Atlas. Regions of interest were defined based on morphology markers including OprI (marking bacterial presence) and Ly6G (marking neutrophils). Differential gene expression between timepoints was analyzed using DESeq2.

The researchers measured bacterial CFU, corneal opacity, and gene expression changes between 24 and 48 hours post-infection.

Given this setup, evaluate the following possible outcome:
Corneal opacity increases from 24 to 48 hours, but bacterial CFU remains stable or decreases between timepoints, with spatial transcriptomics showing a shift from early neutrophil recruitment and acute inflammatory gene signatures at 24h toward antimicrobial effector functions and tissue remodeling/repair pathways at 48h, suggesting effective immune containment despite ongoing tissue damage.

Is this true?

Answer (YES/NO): NO